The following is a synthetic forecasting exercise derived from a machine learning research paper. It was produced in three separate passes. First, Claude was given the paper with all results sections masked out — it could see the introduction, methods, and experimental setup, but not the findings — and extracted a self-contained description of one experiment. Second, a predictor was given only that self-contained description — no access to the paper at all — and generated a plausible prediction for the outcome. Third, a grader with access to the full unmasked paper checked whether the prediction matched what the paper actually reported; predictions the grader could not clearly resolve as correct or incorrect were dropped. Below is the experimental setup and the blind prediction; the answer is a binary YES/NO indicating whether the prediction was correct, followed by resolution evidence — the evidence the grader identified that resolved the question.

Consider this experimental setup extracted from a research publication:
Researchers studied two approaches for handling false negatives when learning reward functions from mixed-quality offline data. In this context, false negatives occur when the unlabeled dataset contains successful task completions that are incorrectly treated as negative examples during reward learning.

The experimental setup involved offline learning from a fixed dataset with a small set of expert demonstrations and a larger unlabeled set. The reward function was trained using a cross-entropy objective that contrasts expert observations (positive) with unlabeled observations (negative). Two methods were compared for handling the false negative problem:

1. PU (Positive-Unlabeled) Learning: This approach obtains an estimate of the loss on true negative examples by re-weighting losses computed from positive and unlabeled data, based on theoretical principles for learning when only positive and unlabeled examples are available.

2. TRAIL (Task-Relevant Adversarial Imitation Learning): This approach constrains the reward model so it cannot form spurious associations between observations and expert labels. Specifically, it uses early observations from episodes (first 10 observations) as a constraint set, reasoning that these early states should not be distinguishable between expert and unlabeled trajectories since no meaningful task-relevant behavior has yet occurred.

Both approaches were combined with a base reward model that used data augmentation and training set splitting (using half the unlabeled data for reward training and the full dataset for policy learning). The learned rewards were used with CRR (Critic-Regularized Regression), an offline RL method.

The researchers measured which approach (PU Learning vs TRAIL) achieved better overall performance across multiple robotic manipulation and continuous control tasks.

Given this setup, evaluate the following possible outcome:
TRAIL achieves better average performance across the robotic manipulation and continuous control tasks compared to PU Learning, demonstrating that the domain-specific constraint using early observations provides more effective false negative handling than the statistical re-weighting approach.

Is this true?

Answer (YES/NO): NO